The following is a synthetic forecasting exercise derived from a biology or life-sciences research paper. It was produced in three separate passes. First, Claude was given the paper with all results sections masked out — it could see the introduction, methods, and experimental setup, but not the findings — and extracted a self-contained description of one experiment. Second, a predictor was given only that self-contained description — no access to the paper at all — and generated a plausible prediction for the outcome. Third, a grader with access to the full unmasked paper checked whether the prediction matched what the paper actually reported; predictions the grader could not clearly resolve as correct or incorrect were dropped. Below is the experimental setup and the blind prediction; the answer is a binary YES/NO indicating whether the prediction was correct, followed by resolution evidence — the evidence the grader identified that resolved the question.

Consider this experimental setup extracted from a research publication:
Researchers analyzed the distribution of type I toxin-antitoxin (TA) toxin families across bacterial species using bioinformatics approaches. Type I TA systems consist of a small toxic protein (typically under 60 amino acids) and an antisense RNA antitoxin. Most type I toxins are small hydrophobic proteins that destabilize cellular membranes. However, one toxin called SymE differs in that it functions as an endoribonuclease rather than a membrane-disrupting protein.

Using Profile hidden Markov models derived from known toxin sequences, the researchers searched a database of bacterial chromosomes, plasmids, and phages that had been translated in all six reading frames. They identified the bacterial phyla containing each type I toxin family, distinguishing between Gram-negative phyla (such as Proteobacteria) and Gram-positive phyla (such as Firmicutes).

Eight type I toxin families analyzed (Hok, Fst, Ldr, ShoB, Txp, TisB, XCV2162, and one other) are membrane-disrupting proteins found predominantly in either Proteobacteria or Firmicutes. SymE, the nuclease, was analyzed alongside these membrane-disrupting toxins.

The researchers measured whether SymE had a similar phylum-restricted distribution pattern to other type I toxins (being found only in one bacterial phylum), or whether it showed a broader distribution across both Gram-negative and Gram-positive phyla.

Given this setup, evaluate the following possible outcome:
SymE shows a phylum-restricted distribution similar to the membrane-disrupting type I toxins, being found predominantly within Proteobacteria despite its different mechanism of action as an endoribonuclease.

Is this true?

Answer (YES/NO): NO